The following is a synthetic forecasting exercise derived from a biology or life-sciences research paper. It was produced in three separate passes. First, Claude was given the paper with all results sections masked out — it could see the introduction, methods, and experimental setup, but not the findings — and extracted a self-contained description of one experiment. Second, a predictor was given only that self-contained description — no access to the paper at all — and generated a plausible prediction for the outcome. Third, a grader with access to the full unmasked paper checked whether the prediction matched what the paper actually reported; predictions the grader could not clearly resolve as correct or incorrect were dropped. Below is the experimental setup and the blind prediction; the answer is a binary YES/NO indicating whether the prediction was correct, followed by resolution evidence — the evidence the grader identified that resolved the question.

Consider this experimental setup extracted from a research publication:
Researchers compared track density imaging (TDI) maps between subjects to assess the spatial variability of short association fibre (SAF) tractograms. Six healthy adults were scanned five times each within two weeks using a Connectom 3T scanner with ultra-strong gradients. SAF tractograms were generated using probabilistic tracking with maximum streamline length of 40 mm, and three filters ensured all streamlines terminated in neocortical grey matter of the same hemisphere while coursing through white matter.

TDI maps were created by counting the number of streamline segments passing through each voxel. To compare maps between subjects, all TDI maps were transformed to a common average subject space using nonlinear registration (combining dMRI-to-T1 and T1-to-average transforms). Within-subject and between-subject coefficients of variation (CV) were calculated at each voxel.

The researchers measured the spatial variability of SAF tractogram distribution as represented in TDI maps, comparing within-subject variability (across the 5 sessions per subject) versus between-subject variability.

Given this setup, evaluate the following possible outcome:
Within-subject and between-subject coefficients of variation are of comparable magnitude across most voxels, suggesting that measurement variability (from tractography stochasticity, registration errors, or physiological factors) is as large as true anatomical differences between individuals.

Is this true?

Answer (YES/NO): NO